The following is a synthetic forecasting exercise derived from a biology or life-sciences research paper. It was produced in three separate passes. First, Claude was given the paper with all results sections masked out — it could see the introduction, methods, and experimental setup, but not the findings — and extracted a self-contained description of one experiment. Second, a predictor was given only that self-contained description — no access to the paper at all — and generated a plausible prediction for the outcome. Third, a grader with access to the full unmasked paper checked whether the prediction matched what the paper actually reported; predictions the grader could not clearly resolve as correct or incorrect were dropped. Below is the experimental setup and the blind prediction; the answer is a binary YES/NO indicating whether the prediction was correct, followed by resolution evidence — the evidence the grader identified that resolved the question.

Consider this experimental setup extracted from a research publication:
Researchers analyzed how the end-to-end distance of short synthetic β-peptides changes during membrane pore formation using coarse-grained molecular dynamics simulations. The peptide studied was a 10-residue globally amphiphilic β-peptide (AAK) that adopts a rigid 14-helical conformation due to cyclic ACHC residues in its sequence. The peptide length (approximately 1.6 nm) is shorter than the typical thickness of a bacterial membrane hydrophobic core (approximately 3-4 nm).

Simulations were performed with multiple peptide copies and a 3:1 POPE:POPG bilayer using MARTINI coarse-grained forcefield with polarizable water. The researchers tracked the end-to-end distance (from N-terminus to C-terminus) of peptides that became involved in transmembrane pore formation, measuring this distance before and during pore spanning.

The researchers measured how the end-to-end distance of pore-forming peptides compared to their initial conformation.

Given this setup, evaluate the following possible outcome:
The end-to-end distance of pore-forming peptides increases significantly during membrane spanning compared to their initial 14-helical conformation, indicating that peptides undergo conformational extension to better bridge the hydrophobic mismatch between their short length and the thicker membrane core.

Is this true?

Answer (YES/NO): YES